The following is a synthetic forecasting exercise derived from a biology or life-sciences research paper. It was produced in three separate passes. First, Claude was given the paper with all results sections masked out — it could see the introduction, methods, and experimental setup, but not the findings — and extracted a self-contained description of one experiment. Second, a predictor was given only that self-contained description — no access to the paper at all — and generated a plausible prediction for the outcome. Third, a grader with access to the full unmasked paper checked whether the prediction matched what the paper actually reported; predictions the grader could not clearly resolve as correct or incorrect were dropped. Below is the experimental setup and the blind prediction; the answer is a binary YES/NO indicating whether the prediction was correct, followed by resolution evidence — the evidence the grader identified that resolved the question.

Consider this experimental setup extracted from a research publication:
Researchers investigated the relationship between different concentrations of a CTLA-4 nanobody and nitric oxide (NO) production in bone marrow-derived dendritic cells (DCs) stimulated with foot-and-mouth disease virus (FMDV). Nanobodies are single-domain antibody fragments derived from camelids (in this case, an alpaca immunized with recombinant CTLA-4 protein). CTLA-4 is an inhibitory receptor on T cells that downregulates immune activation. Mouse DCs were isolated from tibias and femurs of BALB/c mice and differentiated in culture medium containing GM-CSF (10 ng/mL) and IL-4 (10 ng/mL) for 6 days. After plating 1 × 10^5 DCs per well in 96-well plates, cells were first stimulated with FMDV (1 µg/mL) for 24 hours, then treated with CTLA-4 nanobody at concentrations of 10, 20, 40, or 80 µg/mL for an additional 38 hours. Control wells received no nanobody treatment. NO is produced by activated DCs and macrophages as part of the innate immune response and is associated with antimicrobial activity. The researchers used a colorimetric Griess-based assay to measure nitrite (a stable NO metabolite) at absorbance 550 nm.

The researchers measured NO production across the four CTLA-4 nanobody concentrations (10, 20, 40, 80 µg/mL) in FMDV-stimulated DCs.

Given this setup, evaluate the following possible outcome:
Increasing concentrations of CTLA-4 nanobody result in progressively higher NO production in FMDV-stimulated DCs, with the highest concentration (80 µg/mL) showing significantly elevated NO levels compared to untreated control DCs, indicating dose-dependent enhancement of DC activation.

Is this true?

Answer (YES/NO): YES